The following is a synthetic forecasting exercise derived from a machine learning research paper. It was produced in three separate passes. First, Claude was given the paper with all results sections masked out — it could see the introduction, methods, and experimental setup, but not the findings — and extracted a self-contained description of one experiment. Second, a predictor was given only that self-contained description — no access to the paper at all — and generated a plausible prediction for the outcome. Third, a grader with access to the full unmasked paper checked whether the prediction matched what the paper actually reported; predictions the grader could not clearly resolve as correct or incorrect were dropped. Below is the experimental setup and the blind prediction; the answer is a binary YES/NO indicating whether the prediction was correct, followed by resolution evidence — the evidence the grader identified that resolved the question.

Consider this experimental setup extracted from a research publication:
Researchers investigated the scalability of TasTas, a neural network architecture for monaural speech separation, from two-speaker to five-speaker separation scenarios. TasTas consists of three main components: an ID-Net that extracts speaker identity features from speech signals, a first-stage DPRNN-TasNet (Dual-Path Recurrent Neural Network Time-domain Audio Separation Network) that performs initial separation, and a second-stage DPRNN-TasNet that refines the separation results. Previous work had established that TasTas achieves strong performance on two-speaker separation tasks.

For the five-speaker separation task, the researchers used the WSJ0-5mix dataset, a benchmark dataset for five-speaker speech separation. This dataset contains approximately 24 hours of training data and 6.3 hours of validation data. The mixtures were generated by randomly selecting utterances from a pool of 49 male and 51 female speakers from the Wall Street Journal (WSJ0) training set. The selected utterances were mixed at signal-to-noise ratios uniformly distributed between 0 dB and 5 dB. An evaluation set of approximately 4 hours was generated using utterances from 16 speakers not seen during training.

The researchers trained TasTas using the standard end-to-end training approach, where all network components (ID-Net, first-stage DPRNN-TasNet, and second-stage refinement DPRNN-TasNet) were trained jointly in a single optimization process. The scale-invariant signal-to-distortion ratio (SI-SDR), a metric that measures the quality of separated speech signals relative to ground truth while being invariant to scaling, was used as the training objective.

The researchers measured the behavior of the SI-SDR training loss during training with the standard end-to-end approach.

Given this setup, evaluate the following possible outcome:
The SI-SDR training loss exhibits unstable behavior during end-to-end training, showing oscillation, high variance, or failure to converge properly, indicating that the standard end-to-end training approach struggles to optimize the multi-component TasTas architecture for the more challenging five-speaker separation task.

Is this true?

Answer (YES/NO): YES